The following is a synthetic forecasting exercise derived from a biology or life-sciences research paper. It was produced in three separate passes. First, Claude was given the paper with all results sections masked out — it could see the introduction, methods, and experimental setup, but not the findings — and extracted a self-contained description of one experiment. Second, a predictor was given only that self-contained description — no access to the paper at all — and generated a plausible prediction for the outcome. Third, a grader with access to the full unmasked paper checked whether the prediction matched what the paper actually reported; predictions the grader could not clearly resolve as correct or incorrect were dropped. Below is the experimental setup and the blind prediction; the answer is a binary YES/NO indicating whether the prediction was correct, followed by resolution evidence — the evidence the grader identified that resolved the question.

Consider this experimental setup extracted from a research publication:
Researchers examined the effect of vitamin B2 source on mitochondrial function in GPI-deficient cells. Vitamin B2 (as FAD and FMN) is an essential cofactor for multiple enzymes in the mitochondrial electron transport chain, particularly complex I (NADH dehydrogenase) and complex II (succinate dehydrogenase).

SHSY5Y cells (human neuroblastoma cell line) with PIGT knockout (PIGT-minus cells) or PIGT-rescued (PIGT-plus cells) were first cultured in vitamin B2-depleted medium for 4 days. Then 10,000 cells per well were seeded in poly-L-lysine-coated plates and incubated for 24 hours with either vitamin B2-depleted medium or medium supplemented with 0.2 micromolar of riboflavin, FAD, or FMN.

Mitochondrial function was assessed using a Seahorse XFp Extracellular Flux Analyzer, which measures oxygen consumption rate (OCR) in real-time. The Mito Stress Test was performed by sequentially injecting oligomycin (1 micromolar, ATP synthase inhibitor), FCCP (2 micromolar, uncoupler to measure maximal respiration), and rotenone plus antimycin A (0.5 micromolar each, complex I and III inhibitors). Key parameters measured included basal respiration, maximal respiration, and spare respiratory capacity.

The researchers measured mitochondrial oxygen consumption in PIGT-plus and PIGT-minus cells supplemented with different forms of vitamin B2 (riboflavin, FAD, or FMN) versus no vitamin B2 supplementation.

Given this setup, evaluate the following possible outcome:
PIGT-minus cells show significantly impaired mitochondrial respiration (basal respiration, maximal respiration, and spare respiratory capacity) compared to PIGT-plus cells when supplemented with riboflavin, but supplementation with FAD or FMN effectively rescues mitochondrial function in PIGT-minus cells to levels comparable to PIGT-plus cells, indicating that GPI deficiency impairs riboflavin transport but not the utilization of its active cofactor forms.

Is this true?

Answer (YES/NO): NO